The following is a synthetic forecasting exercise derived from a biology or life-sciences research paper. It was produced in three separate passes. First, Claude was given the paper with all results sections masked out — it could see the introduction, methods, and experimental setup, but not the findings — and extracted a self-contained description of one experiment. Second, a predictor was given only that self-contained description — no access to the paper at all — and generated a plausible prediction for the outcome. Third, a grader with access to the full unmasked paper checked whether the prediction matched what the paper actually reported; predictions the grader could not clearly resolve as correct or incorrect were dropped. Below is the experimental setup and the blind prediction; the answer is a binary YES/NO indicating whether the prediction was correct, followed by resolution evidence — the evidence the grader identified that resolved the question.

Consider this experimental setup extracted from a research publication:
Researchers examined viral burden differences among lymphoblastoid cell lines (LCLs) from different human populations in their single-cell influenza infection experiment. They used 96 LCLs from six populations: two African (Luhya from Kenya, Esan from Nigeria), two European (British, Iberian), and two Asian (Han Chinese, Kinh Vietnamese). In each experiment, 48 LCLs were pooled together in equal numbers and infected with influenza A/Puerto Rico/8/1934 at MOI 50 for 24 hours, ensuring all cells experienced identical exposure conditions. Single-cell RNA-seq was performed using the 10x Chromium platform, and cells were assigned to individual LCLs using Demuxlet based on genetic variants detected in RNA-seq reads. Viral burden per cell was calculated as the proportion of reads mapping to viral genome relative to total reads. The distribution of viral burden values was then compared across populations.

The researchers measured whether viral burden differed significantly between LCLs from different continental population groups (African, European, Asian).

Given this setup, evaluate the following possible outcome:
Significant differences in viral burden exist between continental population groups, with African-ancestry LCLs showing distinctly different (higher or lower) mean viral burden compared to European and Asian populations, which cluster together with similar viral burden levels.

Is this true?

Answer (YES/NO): YES